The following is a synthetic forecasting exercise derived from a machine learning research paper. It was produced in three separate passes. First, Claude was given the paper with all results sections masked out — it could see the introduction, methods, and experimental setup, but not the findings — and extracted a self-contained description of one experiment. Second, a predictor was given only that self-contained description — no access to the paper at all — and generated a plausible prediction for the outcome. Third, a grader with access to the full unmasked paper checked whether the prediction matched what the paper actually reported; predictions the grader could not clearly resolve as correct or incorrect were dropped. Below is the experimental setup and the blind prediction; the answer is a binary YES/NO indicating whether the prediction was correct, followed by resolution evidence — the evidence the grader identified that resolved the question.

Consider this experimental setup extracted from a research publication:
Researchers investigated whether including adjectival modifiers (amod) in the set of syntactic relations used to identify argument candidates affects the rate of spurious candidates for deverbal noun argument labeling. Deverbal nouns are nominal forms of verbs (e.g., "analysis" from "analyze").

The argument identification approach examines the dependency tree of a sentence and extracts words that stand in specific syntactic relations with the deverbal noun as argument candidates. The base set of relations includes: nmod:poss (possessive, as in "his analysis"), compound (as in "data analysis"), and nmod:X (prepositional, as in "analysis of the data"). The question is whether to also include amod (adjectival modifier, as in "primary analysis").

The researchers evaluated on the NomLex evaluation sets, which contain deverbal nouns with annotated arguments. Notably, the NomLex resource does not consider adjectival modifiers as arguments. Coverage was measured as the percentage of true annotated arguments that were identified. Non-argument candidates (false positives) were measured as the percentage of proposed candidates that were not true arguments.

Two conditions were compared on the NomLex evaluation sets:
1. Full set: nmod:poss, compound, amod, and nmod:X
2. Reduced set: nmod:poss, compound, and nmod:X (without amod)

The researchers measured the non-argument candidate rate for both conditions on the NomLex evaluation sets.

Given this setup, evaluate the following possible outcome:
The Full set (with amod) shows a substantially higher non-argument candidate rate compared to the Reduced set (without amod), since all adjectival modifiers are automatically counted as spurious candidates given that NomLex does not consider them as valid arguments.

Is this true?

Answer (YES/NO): YES